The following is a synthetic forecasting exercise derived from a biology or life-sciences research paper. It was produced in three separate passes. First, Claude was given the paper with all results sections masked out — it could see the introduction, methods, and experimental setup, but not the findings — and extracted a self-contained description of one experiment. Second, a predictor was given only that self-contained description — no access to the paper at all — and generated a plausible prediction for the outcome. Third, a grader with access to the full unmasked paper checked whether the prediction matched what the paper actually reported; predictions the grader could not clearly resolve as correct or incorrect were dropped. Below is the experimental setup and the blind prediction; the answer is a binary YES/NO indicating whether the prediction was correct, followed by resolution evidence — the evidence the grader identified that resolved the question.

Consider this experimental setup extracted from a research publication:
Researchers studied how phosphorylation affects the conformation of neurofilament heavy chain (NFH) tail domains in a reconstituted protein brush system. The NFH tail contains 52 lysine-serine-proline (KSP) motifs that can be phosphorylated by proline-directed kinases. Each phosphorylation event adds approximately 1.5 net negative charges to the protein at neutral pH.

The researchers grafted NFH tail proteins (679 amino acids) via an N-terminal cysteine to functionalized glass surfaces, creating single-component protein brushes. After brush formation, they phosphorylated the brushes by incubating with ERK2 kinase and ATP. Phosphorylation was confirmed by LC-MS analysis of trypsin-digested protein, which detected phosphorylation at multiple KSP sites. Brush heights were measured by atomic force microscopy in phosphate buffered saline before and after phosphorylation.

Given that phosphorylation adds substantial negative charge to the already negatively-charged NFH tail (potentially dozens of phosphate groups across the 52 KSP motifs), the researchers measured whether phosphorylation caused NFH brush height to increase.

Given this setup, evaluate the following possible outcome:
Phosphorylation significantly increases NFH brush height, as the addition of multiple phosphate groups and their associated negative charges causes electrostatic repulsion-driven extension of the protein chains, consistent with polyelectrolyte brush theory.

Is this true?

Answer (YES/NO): NO